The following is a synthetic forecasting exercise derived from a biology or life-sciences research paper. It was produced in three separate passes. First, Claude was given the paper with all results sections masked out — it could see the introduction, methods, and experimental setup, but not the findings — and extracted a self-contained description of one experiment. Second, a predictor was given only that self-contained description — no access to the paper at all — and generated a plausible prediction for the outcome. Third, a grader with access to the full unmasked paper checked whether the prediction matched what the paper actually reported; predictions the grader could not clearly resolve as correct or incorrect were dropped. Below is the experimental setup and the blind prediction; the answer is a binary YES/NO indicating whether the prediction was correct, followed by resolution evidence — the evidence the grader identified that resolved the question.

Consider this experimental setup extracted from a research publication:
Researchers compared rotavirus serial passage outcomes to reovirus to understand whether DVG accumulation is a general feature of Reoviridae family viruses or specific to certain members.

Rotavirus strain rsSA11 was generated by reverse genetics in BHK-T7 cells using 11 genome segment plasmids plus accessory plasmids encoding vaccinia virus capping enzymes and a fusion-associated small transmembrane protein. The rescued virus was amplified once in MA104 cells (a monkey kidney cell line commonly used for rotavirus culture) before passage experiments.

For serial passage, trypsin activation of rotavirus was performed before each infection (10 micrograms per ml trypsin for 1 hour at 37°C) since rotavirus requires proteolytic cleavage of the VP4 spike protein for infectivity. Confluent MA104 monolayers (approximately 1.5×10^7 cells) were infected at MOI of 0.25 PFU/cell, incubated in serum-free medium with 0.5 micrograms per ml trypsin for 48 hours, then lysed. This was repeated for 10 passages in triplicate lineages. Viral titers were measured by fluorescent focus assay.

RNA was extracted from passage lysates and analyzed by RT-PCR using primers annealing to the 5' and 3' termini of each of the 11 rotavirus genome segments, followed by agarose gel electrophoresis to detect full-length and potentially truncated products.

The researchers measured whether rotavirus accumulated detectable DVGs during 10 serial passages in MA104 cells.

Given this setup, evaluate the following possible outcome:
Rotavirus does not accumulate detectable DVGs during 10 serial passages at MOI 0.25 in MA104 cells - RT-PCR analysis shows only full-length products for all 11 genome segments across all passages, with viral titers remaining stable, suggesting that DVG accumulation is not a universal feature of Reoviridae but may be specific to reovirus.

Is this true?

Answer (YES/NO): NO